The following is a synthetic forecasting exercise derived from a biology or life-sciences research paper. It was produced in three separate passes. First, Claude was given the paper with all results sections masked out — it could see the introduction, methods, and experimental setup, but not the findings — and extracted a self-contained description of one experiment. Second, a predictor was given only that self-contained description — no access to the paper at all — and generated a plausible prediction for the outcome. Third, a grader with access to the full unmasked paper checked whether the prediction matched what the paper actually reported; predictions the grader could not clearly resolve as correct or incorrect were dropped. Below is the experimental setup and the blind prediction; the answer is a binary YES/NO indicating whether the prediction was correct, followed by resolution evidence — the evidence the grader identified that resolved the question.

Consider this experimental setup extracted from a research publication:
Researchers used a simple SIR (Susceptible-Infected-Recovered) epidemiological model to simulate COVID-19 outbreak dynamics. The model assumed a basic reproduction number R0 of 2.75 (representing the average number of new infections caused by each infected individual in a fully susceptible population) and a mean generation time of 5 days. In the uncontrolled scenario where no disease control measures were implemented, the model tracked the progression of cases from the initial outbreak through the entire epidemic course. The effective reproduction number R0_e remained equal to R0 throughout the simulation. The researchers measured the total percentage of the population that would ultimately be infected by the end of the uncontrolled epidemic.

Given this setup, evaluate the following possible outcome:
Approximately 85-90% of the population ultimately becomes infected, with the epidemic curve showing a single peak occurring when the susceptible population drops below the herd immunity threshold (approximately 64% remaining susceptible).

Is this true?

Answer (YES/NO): NO